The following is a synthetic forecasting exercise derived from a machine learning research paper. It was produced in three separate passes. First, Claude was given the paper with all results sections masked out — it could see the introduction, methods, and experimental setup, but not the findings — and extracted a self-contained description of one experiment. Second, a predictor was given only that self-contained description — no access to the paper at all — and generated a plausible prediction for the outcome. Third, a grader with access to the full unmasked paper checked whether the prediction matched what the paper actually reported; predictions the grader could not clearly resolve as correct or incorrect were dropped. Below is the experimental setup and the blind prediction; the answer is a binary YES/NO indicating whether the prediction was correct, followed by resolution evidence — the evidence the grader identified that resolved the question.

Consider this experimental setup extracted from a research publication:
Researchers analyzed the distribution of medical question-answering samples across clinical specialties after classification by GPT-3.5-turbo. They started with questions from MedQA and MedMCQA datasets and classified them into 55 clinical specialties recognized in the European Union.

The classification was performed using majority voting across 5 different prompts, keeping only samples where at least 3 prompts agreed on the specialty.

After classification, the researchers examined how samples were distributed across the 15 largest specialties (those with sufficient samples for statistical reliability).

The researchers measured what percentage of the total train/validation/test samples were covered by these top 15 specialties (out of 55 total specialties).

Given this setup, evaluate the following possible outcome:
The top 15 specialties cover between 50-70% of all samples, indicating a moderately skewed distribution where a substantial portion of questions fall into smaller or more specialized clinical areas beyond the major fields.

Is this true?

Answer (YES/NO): NO